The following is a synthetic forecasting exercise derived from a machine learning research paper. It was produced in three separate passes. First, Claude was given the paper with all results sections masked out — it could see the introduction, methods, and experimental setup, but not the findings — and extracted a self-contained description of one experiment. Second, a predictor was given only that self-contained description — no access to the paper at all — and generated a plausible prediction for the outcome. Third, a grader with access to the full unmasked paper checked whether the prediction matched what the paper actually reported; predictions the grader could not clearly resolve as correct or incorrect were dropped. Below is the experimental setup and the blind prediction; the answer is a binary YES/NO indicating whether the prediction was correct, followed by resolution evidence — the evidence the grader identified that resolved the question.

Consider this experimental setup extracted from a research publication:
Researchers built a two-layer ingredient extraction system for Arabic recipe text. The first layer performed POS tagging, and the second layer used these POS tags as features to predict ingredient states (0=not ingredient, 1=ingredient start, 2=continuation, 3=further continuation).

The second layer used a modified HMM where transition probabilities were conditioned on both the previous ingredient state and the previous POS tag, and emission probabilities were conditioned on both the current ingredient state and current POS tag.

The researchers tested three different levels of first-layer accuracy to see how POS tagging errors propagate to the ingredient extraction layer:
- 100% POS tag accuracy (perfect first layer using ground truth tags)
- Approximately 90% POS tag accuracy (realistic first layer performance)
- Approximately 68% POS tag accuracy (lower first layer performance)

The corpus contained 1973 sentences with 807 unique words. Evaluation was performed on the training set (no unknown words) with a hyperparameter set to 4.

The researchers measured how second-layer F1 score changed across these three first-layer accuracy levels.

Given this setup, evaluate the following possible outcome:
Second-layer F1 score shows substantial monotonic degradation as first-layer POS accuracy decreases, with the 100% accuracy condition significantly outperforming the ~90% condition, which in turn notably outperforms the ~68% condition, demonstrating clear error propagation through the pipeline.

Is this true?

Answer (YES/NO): NO